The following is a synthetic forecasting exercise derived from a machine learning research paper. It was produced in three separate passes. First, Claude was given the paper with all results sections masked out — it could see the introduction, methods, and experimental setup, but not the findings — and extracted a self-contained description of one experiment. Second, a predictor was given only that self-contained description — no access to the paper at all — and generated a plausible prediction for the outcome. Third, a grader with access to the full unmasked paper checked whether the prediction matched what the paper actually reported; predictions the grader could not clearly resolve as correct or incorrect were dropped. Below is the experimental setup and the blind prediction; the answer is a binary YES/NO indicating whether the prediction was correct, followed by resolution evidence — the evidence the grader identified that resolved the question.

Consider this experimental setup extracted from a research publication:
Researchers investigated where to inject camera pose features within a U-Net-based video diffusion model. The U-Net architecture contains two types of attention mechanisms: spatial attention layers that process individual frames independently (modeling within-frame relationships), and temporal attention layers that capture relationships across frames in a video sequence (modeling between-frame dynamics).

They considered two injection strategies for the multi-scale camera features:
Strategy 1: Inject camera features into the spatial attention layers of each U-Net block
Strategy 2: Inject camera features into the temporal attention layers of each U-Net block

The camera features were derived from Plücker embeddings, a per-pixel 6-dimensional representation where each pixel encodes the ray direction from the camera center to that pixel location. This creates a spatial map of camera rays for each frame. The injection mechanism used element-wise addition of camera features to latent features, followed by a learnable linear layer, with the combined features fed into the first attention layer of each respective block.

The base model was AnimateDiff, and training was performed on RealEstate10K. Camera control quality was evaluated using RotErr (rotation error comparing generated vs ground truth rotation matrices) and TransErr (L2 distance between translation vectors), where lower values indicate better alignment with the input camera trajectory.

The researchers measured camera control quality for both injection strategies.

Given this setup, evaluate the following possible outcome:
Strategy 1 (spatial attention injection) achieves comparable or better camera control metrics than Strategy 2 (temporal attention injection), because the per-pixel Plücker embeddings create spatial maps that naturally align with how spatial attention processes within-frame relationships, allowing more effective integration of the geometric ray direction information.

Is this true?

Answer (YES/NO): NO